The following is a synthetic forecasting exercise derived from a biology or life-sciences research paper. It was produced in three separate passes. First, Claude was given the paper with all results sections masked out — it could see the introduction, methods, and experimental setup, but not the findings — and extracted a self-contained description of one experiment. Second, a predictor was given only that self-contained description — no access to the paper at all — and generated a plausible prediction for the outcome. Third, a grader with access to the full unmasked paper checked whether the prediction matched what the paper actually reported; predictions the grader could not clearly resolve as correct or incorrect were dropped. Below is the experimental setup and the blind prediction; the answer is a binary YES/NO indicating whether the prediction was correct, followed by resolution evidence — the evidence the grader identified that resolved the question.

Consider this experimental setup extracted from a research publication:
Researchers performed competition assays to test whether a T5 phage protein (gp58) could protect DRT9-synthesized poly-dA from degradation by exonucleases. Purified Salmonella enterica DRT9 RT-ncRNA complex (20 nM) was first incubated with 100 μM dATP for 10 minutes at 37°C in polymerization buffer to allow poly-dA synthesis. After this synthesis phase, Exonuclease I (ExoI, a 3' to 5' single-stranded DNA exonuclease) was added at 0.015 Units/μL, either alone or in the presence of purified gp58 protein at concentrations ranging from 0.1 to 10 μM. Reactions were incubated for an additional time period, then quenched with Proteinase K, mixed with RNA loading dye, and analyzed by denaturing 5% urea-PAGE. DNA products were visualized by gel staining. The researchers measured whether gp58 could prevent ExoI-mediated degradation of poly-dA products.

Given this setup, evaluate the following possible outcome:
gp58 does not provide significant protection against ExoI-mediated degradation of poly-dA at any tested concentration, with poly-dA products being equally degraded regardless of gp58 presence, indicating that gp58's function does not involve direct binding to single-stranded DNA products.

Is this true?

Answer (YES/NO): NO